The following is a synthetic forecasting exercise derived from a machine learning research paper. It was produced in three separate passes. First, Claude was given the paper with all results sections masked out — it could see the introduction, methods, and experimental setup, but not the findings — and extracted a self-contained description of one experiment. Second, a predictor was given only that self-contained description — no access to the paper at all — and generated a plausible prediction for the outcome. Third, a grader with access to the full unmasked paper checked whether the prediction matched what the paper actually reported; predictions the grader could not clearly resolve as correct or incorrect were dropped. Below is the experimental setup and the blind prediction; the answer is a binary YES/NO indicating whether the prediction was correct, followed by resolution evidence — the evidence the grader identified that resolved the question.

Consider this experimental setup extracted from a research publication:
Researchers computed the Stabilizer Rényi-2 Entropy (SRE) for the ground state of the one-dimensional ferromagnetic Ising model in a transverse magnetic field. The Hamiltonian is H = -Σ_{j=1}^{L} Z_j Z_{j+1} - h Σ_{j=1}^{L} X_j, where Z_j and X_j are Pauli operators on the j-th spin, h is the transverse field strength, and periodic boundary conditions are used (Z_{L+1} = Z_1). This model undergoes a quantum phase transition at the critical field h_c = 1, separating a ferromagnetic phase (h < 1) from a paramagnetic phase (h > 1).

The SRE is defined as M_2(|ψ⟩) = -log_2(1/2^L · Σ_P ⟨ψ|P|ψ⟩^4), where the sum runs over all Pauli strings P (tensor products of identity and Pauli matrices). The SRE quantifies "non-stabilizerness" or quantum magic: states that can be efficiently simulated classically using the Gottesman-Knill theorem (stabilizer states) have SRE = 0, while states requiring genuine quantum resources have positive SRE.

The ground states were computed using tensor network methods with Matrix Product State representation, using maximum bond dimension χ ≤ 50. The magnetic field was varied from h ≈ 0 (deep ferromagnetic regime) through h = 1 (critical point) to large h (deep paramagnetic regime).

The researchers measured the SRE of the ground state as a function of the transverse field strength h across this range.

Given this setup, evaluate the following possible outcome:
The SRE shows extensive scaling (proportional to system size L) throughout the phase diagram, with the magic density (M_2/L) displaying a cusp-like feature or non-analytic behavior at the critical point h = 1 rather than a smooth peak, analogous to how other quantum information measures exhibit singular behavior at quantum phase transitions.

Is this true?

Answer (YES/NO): NO